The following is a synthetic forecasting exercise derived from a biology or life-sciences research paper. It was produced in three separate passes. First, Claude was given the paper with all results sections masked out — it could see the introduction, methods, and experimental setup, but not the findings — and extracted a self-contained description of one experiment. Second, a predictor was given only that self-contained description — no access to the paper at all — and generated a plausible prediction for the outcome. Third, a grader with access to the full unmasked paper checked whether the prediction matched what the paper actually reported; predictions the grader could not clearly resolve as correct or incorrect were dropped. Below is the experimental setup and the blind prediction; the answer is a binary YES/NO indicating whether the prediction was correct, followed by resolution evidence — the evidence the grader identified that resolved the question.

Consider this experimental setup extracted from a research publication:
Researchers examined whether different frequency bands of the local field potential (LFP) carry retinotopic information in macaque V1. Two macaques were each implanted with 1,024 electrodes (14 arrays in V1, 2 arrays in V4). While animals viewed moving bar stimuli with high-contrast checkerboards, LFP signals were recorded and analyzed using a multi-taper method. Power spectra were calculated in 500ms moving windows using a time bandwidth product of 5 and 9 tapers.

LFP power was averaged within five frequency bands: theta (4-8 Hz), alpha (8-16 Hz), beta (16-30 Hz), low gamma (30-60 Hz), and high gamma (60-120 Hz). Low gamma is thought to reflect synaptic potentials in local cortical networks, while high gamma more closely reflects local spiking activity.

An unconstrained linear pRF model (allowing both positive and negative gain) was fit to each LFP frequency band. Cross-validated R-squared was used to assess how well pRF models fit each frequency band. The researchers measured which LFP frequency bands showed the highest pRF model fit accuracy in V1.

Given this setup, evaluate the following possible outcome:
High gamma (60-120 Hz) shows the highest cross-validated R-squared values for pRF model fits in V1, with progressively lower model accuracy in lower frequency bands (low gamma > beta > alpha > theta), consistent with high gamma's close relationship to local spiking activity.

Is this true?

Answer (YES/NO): YES